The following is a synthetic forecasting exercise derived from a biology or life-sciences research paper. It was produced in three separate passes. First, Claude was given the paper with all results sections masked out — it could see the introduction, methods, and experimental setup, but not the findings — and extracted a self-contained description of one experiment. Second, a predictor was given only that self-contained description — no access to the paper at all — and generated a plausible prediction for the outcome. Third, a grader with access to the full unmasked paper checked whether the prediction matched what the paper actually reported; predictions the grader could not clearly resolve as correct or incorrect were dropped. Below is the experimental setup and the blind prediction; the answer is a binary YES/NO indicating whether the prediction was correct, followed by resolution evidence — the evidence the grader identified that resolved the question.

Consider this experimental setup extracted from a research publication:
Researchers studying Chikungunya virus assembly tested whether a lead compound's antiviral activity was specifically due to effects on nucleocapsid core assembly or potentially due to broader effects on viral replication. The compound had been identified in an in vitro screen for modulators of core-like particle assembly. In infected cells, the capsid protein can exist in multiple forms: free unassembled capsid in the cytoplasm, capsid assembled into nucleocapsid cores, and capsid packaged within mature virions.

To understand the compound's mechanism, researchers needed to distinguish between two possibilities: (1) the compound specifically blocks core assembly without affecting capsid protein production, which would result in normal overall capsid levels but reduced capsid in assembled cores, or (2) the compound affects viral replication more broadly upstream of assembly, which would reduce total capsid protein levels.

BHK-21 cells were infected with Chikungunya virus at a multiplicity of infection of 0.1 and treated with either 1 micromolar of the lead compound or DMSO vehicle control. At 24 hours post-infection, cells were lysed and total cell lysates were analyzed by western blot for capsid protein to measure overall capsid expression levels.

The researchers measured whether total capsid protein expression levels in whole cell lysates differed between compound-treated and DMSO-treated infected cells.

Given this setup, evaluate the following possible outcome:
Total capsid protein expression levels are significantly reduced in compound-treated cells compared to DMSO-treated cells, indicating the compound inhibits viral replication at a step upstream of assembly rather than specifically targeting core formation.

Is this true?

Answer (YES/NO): NO